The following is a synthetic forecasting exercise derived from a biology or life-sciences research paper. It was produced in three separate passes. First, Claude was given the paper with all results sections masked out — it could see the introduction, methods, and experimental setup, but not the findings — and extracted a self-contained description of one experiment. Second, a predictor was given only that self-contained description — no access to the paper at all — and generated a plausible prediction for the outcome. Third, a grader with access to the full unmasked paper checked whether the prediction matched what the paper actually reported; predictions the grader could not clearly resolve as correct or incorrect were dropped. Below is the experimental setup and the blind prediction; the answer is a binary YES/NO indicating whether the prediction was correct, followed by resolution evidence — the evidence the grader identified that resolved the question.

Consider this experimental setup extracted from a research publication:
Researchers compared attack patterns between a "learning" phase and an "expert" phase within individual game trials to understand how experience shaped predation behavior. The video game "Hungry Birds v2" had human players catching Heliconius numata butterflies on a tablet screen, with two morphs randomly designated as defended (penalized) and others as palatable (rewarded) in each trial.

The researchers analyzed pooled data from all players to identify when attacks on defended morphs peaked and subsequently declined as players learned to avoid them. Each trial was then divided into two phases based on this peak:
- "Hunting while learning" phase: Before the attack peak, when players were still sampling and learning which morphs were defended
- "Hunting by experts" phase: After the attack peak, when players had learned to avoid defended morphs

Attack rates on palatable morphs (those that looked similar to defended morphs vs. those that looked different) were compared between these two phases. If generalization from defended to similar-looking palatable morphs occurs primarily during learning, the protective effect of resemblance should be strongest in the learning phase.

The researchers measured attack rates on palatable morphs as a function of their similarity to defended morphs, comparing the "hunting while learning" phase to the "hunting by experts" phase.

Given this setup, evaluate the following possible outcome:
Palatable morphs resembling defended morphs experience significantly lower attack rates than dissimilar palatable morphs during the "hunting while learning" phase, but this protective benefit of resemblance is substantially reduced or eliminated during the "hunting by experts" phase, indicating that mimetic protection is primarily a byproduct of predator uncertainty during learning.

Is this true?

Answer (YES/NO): YES